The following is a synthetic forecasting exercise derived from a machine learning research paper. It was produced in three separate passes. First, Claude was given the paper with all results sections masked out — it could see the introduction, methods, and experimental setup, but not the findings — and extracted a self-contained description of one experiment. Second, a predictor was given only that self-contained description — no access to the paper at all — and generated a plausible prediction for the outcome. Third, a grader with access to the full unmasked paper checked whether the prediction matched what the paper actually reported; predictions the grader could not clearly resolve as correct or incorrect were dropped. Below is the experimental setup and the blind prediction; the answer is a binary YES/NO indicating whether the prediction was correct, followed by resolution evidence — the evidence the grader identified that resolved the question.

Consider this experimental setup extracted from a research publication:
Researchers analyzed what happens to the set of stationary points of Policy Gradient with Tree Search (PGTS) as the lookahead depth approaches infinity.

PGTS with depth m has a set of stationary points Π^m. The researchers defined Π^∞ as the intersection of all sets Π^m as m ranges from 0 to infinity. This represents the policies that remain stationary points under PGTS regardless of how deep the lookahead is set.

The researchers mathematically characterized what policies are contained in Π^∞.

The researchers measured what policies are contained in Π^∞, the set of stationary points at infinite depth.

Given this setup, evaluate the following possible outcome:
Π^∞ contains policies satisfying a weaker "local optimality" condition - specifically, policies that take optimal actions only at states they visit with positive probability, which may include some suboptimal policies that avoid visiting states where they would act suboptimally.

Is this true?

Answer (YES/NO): NO